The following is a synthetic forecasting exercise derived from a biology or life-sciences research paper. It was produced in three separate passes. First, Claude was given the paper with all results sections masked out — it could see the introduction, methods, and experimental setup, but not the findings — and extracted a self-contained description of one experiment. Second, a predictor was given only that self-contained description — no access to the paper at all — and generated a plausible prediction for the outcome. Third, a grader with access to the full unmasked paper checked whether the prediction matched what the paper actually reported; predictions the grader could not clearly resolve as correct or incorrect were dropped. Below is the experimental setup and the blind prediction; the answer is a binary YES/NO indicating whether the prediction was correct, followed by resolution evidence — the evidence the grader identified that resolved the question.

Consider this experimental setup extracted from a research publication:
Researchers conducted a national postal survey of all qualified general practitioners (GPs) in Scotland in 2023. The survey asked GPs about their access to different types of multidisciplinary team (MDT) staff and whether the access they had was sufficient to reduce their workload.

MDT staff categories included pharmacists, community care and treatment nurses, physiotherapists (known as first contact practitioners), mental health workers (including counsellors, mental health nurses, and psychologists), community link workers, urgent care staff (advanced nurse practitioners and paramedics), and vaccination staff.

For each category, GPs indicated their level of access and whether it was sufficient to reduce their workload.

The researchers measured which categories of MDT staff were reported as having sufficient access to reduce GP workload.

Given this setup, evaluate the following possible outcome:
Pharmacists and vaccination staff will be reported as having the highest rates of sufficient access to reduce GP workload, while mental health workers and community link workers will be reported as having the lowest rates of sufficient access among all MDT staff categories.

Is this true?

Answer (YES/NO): NO